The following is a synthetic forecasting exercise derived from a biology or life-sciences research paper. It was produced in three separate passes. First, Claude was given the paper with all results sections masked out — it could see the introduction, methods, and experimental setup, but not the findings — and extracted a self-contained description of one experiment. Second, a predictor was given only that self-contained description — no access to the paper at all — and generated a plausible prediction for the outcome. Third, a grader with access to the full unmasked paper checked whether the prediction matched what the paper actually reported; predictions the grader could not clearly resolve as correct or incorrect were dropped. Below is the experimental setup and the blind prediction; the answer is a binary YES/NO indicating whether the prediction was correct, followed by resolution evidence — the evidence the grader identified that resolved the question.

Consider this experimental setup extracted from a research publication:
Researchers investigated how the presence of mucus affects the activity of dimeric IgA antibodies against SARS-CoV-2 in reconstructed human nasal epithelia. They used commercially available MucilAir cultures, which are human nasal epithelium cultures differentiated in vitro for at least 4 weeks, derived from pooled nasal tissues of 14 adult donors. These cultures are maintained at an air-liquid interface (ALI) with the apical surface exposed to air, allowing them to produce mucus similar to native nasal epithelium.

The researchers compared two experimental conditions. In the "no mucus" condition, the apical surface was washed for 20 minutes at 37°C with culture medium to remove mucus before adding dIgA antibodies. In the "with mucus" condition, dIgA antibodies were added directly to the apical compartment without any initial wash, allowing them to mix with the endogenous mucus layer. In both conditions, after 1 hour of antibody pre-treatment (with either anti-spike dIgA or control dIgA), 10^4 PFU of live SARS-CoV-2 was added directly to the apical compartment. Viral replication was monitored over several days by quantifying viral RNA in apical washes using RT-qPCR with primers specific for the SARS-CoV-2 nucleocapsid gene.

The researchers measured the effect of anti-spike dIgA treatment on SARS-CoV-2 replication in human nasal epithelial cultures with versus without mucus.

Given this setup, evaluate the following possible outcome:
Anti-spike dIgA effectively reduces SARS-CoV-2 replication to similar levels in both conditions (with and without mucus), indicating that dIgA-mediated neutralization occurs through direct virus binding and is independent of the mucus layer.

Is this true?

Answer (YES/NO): YES